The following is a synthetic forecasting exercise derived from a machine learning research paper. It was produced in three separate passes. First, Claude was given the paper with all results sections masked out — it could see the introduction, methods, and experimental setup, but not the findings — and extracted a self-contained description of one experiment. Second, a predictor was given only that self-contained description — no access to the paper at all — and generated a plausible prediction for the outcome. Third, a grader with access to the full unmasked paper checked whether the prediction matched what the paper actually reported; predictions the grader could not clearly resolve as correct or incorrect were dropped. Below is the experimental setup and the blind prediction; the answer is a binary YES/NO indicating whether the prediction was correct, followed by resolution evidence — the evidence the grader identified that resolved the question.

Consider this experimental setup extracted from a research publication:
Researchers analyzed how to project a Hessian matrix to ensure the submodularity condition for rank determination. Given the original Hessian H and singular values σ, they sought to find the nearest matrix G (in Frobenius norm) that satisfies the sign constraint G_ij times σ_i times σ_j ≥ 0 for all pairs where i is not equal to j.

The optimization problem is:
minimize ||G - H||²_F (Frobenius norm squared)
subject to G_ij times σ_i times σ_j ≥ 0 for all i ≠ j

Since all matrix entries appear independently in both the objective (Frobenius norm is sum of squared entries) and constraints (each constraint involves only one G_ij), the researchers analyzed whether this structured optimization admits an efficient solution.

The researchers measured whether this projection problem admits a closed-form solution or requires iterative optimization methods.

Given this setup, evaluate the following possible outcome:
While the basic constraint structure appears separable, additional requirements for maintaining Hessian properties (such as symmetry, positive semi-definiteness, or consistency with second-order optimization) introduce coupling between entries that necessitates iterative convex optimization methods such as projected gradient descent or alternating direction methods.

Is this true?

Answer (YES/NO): NO